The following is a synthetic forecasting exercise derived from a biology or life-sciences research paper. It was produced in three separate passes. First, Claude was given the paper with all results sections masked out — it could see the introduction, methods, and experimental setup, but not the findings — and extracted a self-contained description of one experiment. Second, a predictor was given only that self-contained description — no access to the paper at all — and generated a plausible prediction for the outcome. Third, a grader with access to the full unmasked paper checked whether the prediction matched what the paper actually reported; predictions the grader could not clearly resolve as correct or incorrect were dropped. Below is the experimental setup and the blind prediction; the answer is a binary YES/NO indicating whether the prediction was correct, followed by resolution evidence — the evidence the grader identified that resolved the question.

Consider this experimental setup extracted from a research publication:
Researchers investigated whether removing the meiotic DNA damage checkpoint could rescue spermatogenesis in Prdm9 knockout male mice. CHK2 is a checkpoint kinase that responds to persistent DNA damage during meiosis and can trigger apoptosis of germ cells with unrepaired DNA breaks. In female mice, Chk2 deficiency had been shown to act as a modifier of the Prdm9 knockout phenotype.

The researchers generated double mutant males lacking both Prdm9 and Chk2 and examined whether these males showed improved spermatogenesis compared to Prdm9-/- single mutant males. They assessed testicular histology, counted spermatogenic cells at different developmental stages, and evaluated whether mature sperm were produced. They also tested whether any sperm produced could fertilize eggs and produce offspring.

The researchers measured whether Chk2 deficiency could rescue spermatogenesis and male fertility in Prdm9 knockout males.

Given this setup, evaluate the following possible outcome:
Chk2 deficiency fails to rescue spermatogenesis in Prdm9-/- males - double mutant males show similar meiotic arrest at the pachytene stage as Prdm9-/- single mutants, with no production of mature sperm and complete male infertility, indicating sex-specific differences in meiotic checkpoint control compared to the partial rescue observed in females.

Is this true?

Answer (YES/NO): YES